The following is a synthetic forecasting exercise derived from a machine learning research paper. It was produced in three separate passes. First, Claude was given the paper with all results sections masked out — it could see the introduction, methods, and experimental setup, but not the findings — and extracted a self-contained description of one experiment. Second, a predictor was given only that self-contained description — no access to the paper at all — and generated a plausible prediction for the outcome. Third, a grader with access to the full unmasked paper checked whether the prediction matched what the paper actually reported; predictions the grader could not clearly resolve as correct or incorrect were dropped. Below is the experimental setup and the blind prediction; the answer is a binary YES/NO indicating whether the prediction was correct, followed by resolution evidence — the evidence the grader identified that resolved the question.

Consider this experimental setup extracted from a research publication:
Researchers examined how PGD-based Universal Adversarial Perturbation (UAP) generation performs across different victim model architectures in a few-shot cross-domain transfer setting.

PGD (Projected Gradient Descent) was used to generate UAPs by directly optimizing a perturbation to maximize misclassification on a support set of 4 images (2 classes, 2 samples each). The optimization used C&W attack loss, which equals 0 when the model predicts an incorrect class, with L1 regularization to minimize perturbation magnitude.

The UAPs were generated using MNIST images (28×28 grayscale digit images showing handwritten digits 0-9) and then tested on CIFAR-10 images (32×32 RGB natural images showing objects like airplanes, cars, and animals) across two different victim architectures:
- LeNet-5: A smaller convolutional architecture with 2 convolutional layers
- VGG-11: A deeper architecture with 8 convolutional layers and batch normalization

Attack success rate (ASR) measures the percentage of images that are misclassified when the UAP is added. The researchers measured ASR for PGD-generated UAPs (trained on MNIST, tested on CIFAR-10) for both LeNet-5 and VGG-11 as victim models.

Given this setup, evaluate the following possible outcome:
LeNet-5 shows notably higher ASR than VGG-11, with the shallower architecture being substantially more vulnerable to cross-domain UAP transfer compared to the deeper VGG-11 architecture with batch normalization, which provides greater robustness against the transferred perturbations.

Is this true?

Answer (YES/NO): NO